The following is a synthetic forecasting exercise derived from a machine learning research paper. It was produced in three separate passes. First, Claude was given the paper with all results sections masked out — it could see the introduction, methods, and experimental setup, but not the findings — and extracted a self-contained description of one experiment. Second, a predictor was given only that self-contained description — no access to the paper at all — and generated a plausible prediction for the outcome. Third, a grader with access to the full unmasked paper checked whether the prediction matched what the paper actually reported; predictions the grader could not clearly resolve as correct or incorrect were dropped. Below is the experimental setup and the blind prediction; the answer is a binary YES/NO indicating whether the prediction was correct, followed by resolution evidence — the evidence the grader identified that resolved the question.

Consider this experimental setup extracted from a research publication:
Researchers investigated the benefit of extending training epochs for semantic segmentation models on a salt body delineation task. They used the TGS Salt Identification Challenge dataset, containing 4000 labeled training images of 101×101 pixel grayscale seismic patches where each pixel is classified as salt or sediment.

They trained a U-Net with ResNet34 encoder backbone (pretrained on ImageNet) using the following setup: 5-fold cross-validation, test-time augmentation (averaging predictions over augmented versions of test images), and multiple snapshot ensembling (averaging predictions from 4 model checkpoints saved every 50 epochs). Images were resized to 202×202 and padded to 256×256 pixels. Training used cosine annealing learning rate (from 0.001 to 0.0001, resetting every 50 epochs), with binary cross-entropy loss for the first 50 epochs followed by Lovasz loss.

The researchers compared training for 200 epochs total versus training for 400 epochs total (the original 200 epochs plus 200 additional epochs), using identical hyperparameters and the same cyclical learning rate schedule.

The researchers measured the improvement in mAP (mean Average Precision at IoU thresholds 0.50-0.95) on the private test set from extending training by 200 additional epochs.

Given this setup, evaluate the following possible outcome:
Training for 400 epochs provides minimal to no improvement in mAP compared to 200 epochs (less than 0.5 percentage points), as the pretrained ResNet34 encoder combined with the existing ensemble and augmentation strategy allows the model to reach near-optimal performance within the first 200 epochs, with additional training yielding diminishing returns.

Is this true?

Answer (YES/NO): YES